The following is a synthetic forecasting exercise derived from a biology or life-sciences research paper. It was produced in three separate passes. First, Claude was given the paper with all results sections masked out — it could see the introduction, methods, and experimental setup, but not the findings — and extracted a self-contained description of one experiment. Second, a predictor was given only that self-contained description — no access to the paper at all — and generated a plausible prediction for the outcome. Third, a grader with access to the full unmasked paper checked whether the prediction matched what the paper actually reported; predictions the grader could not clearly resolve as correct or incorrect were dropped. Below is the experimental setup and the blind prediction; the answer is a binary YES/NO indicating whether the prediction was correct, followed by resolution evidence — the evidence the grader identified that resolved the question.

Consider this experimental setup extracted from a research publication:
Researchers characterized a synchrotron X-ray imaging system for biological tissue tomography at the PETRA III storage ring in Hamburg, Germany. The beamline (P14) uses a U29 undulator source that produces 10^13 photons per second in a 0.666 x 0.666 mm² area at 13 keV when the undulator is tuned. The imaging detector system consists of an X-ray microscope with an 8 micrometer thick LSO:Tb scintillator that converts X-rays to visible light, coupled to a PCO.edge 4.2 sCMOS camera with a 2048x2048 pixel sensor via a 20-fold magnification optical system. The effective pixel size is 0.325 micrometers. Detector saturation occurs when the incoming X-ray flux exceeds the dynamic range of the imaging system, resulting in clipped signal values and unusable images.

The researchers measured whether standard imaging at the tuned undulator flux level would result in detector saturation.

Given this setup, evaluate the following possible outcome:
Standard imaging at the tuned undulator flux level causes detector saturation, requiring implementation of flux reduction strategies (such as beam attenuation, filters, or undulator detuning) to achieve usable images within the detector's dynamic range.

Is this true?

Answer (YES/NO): YES